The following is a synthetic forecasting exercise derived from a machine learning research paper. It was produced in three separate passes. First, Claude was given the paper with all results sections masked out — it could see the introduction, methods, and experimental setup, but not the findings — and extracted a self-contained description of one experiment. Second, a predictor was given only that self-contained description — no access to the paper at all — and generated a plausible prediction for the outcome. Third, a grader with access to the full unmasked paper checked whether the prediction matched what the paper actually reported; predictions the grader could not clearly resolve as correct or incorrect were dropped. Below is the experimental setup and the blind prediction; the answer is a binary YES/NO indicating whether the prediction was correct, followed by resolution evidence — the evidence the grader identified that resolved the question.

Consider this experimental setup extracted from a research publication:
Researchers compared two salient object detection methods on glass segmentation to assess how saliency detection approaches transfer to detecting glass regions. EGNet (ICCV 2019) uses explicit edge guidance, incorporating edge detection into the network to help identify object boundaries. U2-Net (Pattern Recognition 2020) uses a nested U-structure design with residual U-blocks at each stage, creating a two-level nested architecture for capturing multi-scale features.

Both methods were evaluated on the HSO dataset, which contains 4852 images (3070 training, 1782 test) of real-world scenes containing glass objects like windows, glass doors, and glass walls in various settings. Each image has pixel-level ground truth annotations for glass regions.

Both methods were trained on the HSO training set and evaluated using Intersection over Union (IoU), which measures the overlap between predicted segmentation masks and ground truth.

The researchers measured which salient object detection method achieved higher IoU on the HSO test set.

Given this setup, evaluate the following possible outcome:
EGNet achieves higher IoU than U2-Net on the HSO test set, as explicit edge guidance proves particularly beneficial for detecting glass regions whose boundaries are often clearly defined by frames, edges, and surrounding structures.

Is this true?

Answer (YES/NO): YES